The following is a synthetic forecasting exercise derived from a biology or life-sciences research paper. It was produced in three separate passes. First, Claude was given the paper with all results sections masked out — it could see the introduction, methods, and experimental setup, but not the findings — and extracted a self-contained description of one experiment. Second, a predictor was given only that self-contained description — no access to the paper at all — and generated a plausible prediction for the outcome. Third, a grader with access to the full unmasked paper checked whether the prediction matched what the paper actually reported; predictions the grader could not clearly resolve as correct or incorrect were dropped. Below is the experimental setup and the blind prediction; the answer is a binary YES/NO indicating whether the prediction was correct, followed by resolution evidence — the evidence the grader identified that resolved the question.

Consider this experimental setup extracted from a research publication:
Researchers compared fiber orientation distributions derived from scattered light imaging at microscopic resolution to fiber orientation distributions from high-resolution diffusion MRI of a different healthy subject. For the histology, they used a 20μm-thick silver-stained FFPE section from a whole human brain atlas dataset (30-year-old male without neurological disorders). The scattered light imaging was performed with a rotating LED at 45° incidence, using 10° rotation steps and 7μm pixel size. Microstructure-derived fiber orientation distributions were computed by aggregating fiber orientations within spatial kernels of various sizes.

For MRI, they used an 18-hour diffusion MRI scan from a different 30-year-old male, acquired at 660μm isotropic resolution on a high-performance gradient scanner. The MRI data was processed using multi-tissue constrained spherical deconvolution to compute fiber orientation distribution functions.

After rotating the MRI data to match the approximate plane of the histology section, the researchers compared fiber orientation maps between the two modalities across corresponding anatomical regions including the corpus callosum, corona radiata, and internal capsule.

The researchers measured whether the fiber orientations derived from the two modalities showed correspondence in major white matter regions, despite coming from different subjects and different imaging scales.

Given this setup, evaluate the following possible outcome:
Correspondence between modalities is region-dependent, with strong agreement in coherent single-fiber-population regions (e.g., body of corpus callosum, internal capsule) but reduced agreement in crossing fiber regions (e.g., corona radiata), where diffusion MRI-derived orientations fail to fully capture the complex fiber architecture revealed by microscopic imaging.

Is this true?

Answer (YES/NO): NO